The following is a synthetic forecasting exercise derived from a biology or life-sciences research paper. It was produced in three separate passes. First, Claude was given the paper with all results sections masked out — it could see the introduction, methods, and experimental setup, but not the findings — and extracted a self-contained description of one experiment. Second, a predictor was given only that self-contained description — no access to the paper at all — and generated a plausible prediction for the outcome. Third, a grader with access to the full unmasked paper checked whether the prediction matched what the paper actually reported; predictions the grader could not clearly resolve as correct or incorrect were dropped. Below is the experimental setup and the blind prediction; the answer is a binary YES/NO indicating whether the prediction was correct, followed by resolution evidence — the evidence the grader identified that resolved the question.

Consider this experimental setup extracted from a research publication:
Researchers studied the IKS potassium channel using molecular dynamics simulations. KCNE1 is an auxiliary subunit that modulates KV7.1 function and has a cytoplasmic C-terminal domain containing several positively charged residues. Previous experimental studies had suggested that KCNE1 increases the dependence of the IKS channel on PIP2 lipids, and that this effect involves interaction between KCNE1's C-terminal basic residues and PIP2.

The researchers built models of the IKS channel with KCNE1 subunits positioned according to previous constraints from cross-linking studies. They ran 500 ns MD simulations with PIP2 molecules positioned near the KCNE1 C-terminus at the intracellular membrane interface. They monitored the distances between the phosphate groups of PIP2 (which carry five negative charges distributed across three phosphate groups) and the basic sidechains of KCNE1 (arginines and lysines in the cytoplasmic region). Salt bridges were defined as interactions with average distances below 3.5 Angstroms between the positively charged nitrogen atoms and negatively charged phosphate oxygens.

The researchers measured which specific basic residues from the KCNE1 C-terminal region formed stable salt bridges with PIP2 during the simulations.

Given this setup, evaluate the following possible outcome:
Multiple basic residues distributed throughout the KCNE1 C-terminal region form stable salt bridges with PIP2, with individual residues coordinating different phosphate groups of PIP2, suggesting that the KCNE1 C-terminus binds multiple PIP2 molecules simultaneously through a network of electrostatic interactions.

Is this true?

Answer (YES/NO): NO